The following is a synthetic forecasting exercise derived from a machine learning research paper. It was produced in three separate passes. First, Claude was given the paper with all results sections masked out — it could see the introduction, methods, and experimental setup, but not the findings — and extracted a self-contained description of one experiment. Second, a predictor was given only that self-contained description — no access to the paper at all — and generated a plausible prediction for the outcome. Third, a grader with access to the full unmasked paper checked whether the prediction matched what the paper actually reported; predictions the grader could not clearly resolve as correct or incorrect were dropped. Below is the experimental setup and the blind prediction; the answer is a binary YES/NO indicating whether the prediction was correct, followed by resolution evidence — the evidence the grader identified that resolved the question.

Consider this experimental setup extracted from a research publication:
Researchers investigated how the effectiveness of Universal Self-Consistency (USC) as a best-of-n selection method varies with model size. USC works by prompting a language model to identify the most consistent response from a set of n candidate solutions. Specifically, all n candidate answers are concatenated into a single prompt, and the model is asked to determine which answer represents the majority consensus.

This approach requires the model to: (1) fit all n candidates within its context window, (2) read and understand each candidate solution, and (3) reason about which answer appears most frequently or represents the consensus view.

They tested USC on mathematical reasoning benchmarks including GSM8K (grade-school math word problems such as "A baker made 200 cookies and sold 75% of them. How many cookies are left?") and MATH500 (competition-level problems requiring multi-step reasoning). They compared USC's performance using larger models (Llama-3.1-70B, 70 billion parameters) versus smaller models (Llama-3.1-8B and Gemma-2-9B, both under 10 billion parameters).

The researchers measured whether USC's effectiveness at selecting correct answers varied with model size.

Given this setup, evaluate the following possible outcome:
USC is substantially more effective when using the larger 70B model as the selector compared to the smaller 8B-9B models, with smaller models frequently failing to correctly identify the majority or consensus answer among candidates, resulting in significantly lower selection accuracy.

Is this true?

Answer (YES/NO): YES